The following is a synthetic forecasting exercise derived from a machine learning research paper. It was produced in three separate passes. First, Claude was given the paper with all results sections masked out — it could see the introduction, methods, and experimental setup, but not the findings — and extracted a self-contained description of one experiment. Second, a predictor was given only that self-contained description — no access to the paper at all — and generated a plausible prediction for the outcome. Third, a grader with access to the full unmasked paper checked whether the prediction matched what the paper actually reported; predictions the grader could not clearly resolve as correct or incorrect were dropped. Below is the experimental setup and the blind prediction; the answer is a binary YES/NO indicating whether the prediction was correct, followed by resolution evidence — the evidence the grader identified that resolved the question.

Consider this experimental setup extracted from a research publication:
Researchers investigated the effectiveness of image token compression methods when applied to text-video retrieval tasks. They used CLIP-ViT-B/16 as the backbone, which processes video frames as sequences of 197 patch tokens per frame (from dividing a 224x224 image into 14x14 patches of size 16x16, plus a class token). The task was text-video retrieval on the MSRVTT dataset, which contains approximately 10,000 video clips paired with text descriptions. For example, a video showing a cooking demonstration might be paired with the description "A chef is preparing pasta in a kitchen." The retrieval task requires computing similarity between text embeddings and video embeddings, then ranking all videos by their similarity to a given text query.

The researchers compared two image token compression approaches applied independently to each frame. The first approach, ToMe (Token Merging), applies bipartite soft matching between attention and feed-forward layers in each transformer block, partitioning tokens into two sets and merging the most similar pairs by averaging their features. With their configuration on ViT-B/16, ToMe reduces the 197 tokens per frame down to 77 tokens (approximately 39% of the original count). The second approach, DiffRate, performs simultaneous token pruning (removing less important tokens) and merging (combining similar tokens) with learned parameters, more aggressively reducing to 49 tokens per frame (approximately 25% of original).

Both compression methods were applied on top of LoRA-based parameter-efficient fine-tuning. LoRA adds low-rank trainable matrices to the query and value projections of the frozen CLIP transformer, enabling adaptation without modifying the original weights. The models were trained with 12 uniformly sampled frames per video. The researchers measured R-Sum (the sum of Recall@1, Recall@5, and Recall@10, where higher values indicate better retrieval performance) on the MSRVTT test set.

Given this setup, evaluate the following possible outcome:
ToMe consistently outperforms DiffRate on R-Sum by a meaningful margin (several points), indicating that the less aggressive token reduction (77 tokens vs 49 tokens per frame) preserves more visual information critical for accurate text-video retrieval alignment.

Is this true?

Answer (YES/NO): NO